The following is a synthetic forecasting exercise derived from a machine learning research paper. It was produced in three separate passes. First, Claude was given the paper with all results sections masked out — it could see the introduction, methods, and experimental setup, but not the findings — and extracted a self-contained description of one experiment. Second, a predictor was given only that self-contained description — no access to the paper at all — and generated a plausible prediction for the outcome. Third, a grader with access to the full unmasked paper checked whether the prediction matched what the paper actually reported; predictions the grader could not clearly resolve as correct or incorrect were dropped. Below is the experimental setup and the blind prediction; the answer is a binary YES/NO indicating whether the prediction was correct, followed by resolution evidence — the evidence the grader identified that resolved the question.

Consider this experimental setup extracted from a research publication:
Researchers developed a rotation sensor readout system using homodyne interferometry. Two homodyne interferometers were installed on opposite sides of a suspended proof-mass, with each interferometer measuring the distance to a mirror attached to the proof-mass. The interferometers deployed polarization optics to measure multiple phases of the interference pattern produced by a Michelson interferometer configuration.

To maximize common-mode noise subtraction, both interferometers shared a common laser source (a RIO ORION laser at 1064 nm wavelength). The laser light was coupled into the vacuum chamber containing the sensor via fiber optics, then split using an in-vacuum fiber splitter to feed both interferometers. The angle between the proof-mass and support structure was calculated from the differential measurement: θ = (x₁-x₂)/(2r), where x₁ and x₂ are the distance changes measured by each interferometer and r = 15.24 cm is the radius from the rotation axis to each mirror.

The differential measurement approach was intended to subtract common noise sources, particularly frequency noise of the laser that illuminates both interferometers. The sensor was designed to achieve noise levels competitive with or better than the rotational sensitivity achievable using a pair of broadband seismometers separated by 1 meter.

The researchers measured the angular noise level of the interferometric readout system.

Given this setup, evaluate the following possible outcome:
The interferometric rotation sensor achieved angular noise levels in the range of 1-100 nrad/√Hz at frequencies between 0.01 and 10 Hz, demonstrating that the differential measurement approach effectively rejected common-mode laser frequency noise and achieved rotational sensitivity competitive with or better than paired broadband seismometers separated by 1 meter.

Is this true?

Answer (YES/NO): NO